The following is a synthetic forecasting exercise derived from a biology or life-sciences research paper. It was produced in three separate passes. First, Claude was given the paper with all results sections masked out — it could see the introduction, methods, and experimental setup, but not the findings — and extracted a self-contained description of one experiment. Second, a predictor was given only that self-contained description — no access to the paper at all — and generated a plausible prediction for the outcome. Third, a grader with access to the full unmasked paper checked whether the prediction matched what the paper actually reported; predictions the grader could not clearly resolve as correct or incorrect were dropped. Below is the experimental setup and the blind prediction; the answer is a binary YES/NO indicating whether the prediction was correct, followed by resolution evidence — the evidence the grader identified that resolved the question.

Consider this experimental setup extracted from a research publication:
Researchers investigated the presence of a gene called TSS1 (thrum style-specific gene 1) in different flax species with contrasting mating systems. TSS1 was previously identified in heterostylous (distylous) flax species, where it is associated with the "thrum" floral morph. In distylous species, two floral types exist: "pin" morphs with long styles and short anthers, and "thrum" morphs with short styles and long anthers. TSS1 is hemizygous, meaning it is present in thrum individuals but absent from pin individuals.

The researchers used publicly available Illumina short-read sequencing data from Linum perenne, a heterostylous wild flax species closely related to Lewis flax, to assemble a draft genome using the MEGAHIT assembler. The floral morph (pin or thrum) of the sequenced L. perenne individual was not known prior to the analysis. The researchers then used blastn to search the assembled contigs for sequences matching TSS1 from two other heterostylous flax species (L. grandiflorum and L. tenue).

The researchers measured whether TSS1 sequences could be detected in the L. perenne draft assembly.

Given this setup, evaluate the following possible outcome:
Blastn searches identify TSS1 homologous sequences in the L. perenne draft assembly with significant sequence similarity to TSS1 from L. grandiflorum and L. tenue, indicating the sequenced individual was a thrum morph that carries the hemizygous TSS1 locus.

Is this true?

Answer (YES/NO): YES